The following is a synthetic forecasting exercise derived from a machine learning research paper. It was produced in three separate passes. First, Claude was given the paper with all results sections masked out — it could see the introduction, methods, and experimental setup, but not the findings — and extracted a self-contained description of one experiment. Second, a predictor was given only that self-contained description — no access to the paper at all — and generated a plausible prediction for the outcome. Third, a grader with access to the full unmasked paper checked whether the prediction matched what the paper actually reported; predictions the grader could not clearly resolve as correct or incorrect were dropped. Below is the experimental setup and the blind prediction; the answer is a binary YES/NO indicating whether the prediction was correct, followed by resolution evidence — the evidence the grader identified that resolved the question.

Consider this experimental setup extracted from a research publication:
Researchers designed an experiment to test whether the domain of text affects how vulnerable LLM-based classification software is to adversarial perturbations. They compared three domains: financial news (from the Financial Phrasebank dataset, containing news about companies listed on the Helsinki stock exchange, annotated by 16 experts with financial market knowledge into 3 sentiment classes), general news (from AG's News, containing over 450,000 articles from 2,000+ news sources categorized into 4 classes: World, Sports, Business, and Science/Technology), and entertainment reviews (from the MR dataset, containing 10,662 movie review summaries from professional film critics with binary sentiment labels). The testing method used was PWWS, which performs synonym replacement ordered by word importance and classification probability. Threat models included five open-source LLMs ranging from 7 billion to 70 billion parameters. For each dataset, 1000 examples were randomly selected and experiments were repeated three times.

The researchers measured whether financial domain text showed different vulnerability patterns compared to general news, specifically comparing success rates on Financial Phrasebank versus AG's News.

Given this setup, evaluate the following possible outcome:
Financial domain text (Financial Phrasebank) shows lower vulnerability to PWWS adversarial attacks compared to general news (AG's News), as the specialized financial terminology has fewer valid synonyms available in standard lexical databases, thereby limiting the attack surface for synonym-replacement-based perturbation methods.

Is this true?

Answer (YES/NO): NO